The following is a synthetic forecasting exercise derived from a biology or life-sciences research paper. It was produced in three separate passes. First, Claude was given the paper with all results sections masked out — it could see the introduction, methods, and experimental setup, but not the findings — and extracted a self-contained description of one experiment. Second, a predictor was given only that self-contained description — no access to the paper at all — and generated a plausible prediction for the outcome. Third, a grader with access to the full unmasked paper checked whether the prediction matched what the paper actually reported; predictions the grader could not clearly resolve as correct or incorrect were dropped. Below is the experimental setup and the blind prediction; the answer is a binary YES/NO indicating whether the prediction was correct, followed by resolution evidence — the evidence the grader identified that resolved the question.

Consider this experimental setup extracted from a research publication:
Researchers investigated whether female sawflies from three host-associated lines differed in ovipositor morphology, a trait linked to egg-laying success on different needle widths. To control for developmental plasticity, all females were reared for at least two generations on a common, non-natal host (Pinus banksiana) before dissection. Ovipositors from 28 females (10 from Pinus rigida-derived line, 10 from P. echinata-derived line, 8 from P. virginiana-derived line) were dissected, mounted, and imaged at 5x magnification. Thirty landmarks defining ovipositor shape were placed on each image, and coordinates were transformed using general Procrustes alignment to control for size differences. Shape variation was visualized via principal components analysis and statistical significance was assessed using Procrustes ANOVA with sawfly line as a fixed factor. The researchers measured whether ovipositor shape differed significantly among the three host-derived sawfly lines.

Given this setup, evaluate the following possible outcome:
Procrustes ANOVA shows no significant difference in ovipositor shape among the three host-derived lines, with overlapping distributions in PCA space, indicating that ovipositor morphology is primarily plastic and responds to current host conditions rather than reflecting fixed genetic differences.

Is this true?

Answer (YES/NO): NO